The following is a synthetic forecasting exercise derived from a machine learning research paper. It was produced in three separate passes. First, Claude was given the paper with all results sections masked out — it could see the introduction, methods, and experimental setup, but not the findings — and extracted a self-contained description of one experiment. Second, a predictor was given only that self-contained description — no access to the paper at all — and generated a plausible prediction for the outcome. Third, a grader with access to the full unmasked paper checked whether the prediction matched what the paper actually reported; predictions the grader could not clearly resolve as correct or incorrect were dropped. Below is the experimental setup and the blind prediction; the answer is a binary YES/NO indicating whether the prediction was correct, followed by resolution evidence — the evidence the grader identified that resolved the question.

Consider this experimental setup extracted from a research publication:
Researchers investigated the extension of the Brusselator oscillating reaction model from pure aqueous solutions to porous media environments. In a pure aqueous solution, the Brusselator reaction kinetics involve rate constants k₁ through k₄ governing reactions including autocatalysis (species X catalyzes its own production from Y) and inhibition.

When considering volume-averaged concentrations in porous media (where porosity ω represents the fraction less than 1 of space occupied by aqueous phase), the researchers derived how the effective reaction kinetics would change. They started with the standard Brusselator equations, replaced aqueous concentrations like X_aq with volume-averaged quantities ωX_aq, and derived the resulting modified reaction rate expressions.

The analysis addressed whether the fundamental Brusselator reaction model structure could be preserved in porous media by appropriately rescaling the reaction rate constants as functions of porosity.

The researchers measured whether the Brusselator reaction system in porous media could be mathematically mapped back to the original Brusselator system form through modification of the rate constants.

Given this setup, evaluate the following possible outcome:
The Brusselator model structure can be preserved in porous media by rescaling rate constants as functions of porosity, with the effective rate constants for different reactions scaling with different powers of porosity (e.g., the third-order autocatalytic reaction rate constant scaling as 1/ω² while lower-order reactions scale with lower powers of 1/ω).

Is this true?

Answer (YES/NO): NO